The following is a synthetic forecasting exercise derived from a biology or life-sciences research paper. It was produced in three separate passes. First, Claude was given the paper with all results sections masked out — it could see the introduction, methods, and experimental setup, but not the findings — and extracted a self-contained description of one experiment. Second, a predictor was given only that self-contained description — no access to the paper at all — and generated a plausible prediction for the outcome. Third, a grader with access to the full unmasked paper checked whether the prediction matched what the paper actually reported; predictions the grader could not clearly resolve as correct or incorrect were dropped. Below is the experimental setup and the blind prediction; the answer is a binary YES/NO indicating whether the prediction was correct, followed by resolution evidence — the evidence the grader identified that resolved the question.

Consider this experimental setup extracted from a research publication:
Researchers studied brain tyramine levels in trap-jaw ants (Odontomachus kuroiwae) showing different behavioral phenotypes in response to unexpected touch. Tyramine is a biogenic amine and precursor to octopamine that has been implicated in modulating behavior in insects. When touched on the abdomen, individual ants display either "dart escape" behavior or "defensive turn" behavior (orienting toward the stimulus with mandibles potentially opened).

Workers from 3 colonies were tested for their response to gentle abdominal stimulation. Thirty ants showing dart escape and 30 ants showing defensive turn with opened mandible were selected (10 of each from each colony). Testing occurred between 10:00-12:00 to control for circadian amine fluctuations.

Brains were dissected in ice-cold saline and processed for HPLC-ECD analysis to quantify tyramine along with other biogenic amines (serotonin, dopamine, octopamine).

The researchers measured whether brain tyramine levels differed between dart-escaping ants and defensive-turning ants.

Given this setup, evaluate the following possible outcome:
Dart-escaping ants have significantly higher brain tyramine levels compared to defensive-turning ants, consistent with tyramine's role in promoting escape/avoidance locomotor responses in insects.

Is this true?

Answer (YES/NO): NO